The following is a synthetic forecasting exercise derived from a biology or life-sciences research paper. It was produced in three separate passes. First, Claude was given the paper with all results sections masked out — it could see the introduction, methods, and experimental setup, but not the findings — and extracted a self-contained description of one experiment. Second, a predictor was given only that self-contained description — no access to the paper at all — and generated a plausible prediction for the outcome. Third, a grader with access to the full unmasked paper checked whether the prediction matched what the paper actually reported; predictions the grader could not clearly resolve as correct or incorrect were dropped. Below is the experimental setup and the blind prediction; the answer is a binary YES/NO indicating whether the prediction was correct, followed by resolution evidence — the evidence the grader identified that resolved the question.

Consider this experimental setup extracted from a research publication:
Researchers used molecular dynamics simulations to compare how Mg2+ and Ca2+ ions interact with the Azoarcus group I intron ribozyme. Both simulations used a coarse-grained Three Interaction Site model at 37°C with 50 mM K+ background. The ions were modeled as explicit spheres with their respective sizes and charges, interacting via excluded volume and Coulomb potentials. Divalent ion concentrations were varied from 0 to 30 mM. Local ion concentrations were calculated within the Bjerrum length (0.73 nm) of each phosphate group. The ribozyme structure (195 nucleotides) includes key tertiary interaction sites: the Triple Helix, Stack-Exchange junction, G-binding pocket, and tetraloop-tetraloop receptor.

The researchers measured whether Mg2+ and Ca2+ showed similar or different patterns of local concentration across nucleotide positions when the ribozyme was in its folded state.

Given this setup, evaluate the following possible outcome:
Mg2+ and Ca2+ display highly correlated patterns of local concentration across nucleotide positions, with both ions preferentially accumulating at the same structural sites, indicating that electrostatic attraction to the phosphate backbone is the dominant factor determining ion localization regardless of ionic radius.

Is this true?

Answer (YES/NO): NO